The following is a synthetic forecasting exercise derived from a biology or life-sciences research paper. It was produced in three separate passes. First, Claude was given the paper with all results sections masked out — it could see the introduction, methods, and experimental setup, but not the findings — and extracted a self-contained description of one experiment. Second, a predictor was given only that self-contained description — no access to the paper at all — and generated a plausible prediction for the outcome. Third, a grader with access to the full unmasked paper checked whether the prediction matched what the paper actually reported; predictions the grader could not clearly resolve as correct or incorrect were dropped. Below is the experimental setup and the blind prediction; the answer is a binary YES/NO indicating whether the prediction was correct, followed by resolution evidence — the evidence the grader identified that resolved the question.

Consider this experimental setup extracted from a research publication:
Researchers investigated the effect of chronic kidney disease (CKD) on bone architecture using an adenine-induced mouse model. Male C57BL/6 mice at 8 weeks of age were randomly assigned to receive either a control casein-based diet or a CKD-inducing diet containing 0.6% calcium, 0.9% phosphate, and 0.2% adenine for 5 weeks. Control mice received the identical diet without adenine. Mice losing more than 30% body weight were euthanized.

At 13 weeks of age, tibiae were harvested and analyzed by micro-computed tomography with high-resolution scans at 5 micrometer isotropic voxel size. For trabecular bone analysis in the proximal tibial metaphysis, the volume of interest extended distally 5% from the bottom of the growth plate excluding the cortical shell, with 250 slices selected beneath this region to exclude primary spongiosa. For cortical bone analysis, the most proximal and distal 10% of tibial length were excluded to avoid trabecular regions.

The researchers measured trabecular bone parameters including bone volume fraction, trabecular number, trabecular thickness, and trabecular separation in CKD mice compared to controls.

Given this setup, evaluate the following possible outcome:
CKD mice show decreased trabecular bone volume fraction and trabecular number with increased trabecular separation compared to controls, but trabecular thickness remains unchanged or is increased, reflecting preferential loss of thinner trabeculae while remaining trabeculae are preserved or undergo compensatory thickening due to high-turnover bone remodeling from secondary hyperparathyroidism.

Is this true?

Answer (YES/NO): NO